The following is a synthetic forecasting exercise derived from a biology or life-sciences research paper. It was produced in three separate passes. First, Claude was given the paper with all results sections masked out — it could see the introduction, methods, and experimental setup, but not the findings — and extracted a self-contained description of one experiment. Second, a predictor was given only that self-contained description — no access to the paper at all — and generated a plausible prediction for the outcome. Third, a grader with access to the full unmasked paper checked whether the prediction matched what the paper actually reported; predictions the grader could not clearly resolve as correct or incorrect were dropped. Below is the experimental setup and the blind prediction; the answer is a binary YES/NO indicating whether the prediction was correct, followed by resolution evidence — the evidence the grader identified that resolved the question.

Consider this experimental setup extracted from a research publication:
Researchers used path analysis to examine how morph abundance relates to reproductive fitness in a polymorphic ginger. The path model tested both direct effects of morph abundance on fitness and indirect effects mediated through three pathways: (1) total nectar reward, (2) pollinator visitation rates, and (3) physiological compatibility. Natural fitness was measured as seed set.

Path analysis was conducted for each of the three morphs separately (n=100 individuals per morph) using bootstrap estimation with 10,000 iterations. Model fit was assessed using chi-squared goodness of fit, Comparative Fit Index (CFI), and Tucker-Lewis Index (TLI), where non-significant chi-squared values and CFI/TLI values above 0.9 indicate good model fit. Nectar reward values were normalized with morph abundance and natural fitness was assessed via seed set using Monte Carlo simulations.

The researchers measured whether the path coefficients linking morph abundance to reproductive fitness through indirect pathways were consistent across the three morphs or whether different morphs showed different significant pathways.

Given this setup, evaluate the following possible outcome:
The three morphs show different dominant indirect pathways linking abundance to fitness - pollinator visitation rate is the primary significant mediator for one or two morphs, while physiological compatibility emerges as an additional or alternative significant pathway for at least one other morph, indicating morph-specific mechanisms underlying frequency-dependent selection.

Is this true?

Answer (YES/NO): NO